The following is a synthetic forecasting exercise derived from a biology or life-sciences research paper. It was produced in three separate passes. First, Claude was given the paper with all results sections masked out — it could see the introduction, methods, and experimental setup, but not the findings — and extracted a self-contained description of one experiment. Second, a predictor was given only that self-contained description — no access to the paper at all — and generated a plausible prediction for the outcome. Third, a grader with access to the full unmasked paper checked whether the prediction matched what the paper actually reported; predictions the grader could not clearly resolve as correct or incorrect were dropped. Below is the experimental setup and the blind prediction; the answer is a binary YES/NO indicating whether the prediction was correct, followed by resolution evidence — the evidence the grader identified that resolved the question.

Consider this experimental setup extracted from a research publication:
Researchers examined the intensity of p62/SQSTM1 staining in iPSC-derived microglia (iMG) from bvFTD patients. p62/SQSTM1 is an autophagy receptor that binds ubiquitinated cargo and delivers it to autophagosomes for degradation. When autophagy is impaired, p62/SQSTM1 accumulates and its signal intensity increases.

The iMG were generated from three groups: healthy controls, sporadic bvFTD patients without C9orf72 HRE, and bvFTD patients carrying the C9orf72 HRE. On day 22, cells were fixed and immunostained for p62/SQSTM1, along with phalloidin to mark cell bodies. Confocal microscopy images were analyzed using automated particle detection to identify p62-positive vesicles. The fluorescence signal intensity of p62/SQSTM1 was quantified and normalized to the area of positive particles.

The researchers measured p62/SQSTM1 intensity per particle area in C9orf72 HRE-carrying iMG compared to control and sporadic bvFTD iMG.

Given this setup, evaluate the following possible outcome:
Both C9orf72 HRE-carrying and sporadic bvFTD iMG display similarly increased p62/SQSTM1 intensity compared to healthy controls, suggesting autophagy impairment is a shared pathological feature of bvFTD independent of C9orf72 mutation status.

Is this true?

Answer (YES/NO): NO